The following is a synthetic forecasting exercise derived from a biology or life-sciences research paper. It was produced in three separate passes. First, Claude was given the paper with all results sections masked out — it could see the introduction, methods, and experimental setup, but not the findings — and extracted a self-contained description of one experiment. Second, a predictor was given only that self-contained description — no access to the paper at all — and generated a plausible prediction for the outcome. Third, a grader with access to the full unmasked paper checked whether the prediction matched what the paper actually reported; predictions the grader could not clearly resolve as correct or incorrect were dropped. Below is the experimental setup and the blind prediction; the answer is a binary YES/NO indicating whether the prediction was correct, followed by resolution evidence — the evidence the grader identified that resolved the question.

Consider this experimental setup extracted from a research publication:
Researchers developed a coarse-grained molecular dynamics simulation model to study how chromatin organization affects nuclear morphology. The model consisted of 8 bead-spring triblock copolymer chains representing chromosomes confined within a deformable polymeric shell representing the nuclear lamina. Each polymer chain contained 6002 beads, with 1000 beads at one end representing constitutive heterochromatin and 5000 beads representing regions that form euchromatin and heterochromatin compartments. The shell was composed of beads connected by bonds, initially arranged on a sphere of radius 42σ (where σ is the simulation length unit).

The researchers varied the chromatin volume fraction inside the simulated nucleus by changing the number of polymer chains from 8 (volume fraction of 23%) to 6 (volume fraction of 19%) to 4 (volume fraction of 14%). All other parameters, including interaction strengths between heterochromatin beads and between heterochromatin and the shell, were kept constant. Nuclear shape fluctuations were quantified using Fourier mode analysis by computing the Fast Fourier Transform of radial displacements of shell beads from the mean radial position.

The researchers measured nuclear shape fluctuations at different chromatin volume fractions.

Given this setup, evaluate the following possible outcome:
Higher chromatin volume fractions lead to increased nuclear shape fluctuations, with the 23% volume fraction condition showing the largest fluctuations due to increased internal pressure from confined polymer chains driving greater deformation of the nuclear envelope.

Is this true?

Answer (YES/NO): NO